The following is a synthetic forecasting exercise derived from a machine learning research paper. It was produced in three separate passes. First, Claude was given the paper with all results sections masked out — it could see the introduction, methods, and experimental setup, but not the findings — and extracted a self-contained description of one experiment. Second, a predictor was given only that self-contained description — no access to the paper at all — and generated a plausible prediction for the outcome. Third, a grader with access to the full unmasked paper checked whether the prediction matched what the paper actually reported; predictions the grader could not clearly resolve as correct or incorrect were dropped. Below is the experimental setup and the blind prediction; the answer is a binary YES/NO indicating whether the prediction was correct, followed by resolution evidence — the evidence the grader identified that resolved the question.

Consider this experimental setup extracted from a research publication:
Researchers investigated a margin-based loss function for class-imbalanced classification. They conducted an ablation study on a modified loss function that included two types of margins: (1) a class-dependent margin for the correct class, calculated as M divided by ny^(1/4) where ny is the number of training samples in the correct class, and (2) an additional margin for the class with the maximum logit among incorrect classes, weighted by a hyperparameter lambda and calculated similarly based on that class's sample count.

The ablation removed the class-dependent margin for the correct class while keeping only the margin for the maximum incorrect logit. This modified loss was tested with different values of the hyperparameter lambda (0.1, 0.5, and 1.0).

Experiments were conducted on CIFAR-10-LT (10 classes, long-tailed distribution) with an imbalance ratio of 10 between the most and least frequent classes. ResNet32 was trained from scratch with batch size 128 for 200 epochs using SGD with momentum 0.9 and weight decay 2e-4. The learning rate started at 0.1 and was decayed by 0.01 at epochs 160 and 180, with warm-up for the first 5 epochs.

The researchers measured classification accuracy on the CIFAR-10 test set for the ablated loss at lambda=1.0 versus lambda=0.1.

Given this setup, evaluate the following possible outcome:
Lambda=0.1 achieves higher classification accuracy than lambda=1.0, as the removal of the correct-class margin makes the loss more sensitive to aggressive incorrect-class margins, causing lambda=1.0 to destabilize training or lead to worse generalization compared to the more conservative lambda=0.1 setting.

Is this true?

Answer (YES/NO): YES